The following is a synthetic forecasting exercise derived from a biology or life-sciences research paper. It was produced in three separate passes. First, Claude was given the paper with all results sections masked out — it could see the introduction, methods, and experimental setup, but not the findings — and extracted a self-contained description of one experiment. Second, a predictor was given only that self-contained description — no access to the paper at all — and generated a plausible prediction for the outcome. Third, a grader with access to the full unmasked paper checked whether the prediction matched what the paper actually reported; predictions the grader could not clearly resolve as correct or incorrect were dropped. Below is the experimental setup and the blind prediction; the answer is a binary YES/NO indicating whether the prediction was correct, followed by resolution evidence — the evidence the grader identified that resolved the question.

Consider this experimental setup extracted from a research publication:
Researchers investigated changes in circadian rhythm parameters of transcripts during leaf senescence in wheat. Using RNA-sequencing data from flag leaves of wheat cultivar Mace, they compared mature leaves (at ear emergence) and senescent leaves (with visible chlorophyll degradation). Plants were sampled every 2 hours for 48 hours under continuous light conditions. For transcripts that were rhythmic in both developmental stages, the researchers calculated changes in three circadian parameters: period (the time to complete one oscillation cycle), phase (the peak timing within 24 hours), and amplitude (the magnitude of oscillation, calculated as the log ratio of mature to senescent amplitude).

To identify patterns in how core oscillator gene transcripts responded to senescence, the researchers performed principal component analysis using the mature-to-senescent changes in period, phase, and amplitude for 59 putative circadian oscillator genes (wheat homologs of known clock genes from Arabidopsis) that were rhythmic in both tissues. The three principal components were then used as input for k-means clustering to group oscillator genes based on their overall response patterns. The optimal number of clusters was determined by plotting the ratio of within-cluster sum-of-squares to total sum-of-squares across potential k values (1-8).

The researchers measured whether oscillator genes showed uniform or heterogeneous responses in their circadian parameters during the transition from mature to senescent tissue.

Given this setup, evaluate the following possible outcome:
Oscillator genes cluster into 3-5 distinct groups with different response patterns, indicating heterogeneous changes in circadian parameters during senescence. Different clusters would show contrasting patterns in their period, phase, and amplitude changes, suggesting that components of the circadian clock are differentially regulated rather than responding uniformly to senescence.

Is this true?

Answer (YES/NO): NO